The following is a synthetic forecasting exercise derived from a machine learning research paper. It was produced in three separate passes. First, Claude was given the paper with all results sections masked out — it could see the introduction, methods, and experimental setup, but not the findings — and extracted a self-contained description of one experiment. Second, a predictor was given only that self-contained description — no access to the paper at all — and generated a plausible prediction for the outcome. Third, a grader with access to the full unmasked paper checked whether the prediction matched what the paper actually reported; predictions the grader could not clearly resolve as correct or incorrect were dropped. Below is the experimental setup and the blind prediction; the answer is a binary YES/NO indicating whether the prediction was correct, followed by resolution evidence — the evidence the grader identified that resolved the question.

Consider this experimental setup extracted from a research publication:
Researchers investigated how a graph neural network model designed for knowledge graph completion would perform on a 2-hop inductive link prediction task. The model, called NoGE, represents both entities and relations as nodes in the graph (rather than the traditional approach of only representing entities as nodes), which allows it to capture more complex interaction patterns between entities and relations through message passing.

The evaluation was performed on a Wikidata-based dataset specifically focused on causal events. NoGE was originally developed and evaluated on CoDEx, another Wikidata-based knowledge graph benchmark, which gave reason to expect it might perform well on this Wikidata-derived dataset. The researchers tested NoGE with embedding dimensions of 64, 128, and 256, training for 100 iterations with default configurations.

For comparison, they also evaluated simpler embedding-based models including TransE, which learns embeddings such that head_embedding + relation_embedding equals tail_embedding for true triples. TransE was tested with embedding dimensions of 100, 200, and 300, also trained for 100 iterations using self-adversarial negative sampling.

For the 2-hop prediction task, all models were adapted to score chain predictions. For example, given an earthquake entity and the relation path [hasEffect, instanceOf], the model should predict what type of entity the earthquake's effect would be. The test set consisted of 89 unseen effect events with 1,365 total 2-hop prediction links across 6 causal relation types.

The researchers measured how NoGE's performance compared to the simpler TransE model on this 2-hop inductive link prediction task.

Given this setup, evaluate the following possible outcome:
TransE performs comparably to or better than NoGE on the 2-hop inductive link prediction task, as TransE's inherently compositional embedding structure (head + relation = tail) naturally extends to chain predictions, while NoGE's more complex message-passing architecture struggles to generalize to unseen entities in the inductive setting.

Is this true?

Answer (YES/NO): NO